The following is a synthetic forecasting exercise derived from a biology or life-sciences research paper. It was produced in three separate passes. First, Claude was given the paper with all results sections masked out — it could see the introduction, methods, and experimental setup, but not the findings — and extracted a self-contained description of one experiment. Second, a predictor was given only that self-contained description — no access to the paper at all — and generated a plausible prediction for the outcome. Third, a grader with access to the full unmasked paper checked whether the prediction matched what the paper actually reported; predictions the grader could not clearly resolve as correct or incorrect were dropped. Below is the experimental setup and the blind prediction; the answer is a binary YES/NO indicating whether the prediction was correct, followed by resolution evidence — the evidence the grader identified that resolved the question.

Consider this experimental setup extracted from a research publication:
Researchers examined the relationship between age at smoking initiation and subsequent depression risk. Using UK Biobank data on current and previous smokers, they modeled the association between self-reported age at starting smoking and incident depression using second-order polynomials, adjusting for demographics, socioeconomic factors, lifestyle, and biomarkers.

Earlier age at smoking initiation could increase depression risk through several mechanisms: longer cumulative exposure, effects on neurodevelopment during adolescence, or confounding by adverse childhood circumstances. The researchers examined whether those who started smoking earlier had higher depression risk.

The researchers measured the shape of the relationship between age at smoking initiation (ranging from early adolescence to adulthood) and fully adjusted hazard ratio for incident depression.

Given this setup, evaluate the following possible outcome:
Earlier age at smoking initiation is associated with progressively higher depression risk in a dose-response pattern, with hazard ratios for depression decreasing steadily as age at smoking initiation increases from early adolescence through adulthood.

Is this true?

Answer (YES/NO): YES